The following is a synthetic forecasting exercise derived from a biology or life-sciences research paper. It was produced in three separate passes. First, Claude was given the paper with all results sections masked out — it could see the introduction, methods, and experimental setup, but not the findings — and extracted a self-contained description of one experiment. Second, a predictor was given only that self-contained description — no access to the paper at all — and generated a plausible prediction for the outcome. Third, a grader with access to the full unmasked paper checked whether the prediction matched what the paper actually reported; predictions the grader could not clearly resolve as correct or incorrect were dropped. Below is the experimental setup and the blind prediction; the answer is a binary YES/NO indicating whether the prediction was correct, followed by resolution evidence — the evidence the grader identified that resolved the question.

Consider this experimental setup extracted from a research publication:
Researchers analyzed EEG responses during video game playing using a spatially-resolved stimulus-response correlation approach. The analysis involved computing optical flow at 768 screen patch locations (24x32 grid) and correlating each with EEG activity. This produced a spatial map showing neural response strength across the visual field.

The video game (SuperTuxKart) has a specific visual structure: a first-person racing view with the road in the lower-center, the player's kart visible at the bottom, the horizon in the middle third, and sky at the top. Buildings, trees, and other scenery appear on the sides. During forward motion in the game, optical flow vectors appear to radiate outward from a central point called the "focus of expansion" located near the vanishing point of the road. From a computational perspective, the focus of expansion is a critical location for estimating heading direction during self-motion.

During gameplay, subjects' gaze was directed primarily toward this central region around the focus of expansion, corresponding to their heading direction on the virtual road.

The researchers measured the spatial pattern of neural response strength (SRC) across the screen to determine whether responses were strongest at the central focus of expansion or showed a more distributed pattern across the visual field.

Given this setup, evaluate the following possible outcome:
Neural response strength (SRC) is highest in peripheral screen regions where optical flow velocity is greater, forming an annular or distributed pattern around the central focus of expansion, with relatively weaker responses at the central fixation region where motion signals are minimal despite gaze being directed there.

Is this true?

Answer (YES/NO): NO